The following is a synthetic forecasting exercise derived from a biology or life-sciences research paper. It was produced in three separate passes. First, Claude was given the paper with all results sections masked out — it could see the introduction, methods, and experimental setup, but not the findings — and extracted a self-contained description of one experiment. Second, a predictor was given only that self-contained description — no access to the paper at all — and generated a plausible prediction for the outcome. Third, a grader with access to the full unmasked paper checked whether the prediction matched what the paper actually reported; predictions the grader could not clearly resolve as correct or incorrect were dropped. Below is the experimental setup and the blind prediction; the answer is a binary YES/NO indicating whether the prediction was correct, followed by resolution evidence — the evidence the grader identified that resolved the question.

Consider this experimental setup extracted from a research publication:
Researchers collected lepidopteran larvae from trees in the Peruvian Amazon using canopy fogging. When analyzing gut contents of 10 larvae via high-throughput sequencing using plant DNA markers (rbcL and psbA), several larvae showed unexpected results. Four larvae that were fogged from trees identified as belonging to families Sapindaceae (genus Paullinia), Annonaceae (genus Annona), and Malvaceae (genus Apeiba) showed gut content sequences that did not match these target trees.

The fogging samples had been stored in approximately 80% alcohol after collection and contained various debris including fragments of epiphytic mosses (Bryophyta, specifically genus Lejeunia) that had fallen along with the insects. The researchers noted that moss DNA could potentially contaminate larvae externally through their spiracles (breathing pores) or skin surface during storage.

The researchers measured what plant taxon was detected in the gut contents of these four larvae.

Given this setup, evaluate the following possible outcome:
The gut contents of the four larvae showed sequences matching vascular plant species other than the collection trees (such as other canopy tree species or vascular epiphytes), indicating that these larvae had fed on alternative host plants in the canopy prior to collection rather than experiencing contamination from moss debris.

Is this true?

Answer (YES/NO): NO